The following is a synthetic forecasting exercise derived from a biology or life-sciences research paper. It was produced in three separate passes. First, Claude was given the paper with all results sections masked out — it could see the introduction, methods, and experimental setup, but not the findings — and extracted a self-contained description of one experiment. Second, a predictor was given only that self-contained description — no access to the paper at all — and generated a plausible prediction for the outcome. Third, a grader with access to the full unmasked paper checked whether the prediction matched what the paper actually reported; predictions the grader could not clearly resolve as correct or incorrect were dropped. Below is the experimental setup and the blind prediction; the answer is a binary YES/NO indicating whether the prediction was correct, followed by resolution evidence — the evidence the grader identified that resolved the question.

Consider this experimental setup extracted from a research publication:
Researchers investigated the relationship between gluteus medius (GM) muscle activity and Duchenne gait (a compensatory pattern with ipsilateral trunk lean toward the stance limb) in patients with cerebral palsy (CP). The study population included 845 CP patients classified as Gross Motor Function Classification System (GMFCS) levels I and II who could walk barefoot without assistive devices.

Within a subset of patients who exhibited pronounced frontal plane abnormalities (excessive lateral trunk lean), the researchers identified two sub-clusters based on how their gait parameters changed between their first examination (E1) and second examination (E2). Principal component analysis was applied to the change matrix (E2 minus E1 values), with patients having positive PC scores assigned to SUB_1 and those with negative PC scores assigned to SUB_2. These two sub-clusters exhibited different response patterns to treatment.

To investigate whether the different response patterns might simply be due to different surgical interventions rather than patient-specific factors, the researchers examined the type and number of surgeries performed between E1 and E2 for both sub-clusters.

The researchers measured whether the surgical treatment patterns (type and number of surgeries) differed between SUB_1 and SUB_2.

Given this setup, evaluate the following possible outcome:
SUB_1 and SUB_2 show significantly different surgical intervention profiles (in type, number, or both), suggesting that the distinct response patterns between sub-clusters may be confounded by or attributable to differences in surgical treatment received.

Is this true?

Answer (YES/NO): YES